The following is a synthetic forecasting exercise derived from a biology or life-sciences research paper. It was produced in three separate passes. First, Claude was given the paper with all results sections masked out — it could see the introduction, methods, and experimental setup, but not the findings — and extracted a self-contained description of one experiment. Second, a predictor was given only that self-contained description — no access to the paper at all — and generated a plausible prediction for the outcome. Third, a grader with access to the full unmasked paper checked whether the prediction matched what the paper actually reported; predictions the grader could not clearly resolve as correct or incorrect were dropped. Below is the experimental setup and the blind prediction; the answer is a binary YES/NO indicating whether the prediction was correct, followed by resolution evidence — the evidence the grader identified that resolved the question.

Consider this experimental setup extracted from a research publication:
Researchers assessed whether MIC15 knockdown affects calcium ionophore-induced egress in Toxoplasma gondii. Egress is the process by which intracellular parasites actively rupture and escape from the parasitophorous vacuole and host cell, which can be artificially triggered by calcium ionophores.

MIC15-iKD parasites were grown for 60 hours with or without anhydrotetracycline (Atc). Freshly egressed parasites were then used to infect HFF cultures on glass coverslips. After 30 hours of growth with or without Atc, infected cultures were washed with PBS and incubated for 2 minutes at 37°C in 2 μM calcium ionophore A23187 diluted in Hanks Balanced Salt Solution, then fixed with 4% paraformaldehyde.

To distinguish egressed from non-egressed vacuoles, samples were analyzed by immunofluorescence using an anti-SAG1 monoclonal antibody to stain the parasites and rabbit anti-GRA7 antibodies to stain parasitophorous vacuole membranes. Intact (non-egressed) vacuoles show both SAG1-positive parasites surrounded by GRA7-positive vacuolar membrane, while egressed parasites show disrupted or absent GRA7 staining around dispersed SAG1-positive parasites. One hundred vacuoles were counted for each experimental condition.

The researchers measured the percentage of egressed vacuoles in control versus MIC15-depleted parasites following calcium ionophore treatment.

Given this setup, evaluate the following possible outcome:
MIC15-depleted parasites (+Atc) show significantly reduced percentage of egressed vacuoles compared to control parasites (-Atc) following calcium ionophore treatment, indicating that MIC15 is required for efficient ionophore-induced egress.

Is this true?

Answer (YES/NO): NO